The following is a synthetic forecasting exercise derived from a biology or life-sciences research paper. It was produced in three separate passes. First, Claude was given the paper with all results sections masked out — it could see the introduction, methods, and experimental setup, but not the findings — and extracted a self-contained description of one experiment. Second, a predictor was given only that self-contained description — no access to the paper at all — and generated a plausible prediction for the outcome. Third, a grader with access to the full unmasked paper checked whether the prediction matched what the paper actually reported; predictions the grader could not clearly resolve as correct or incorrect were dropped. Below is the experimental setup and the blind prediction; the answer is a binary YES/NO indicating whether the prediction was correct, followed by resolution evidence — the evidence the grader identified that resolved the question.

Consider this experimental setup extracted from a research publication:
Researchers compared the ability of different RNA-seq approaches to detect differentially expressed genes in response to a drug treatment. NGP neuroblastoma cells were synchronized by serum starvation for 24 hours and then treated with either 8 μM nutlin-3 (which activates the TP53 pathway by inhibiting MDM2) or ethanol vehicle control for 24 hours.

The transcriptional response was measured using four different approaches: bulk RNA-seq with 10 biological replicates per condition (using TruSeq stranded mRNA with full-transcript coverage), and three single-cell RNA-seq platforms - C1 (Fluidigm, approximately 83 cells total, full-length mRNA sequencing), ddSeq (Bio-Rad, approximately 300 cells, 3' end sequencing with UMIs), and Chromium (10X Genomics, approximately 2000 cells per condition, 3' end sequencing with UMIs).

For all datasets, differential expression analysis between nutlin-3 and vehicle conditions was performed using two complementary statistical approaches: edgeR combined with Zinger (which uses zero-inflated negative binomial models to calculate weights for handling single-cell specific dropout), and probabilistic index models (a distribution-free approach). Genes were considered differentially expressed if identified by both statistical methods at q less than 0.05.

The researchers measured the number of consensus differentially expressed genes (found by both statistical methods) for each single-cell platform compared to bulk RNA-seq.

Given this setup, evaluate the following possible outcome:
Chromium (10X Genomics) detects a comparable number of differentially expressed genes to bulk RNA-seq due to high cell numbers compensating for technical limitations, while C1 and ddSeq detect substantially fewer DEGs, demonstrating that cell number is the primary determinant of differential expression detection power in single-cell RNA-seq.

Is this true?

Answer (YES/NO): NO